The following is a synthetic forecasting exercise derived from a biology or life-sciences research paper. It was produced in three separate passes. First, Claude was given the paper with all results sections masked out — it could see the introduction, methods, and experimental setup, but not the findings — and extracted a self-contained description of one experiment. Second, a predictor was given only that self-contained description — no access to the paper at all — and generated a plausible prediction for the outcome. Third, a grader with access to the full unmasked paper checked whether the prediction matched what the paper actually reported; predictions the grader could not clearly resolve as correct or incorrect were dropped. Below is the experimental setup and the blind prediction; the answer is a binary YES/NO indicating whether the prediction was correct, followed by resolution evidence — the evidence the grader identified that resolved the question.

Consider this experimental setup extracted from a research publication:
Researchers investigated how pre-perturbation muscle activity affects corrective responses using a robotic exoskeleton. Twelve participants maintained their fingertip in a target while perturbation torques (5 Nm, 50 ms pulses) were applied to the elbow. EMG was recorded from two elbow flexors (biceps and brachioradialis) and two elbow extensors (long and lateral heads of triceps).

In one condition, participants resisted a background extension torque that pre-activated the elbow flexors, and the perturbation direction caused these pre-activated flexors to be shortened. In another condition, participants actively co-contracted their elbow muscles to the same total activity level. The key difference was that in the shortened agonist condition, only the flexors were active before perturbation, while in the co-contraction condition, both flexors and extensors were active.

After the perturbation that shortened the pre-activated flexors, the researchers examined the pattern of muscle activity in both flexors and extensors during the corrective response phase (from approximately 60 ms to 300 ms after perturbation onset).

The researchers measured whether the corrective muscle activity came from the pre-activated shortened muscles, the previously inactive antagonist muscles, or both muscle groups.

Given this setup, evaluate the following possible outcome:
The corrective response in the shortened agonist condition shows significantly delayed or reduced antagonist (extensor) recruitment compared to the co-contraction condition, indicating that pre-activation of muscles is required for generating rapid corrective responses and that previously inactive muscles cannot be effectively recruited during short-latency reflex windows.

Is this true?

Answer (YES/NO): YES